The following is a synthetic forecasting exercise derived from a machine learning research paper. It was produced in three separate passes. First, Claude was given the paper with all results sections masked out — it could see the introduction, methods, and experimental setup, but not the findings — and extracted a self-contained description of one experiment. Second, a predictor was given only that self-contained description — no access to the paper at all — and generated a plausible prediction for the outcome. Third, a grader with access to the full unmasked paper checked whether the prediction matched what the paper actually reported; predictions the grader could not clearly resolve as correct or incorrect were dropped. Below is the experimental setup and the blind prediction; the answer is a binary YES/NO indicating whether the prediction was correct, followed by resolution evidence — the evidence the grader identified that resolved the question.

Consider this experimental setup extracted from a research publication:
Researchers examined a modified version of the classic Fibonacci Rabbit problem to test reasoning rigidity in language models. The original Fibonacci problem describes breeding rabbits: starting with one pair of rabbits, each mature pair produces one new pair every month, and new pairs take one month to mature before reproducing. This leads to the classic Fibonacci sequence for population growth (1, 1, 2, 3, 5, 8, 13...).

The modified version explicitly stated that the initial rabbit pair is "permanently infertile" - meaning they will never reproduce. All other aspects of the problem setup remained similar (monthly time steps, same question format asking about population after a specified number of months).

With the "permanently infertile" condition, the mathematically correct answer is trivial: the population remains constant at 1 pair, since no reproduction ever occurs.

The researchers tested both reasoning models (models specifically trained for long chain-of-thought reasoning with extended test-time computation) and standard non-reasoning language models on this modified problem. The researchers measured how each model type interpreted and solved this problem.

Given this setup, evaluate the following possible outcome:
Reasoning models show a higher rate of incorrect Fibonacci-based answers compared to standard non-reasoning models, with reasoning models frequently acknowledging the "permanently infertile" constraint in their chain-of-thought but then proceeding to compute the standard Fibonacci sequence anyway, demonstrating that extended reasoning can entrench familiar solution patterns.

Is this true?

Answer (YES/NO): NO